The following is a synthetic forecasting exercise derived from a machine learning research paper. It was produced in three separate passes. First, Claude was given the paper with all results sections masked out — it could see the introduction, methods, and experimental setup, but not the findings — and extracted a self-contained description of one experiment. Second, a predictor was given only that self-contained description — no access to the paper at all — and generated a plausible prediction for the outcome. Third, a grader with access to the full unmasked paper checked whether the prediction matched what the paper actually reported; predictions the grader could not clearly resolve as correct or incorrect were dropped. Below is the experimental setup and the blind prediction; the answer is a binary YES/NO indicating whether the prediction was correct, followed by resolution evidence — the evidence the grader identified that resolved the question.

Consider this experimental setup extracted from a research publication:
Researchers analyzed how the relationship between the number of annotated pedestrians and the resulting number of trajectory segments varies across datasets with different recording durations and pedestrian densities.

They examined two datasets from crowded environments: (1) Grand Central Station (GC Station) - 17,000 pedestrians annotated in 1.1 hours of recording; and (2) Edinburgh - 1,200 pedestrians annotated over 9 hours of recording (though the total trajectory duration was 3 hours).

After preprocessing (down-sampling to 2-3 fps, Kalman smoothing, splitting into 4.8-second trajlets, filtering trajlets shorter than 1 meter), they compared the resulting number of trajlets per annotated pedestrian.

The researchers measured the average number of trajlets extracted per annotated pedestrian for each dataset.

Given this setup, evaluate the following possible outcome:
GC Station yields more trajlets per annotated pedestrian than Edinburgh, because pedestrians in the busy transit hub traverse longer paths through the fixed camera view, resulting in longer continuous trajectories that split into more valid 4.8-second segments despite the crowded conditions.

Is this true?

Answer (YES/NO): YES